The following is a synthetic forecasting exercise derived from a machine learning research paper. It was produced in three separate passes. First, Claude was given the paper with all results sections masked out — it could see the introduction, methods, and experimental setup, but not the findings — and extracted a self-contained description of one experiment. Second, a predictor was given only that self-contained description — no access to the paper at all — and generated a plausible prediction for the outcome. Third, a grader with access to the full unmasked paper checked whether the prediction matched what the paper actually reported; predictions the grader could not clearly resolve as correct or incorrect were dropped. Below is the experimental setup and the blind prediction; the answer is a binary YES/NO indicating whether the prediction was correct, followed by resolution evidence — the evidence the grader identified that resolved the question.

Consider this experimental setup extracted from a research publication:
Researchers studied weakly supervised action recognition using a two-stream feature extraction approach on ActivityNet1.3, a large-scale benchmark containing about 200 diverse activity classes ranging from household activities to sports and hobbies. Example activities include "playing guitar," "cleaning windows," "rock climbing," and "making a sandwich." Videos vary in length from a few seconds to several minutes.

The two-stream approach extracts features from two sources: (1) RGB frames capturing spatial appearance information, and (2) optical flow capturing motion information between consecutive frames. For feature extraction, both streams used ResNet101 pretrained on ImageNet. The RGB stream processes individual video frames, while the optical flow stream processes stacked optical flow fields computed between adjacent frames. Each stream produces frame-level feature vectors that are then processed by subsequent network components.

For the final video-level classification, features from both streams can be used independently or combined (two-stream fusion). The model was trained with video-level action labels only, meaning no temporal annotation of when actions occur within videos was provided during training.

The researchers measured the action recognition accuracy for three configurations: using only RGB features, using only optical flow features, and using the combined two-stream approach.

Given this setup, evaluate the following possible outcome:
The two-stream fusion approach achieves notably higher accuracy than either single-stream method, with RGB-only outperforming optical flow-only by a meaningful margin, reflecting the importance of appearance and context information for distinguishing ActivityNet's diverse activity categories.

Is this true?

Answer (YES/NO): NO